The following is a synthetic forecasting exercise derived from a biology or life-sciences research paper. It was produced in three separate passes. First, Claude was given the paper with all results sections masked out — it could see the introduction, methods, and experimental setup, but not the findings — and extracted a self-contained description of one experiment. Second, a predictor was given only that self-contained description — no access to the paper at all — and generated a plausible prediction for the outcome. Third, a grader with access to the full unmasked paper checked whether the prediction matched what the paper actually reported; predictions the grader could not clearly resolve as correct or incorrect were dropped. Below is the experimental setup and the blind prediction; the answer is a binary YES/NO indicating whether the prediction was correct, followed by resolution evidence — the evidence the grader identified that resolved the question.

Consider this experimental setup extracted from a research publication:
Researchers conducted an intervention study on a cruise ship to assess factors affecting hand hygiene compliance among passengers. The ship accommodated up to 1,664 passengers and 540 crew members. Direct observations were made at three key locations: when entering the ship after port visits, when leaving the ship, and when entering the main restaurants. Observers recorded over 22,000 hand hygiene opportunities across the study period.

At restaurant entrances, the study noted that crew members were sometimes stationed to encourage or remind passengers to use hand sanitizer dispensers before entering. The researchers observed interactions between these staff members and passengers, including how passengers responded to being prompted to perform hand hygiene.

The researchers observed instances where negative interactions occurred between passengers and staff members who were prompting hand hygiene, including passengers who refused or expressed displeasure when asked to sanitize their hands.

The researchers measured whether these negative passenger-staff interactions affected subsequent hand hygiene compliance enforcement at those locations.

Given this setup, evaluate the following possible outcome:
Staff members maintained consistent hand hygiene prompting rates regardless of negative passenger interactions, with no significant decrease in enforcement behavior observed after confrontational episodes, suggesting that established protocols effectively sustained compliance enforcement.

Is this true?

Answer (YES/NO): NO